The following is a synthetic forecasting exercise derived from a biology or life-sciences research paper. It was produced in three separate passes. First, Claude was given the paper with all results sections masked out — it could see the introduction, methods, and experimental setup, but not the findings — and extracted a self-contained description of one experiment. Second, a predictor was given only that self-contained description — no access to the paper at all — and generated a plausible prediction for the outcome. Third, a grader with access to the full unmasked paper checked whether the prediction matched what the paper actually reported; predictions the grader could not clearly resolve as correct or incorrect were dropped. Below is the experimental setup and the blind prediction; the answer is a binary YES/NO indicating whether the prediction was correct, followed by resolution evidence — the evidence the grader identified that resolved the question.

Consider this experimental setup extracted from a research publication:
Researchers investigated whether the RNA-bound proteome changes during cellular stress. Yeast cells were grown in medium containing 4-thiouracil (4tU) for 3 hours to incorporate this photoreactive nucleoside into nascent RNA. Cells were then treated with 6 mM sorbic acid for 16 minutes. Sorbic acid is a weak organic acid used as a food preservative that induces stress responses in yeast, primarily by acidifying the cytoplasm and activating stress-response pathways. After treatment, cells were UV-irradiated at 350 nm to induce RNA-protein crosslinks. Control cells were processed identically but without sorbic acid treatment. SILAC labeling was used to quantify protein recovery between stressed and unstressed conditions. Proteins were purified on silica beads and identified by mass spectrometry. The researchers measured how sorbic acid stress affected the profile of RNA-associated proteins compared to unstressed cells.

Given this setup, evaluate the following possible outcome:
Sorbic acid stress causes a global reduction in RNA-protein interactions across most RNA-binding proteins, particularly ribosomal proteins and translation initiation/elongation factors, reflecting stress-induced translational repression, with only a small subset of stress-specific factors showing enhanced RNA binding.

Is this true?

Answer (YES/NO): NO